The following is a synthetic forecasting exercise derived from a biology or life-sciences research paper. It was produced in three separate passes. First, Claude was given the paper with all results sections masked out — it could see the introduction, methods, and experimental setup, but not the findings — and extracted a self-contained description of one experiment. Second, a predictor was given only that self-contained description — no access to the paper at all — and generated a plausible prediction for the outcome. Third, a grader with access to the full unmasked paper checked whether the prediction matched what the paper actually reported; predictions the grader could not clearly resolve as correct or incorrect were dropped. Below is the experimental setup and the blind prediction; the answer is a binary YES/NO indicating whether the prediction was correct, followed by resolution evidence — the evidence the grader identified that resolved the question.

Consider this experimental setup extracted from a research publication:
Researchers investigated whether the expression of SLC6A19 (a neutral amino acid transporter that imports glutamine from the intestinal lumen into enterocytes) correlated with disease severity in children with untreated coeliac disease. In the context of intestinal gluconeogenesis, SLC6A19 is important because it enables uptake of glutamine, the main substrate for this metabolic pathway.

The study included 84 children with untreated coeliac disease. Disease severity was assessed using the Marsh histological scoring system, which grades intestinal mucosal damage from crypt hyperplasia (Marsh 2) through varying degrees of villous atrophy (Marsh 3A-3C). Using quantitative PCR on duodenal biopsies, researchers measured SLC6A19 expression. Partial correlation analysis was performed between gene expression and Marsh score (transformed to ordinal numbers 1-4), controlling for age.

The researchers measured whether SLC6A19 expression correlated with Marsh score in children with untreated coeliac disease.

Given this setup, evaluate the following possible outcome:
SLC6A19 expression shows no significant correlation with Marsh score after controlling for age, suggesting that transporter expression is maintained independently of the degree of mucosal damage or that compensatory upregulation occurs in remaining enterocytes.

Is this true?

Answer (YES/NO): NO